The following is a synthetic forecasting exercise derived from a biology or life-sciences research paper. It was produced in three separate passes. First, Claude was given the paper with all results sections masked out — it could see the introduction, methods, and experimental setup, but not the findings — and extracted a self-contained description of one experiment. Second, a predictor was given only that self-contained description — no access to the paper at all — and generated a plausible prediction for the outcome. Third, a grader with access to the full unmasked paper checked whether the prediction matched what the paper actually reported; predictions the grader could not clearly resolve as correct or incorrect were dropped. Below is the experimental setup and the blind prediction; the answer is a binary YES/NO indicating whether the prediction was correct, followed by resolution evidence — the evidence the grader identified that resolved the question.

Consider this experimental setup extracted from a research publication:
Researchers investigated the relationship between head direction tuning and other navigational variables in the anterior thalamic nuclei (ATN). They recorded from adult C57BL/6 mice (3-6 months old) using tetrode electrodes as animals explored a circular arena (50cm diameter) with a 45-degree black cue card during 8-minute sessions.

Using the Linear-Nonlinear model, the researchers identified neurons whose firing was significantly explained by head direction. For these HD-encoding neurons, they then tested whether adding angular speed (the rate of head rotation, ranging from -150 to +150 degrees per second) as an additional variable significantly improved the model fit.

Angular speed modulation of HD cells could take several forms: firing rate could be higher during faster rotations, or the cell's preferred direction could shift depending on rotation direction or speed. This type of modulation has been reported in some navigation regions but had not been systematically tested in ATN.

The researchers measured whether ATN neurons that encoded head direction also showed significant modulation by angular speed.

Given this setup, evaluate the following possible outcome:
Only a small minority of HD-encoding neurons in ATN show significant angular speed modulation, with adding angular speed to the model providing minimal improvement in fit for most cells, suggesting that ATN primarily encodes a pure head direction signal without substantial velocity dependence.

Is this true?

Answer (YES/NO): YES